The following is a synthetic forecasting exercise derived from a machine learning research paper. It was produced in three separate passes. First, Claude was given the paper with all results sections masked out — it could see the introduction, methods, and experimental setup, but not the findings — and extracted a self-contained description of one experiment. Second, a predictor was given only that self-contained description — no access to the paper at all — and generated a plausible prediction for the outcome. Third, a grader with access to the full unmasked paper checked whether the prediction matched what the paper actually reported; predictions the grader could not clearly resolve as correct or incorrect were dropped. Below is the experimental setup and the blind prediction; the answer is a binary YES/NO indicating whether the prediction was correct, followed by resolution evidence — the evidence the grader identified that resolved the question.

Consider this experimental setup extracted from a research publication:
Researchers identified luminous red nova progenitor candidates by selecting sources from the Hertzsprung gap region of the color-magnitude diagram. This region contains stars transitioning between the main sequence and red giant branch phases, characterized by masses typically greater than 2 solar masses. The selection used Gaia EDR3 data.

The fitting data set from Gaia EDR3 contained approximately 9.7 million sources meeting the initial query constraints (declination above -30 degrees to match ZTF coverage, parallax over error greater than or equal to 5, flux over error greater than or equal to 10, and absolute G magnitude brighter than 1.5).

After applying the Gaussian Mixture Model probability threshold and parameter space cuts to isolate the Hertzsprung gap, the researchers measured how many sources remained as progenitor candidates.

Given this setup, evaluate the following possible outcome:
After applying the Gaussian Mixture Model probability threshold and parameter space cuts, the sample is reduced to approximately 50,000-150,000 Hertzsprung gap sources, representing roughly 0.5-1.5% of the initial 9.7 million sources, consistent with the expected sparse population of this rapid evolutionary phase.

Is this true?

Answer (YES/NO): YES